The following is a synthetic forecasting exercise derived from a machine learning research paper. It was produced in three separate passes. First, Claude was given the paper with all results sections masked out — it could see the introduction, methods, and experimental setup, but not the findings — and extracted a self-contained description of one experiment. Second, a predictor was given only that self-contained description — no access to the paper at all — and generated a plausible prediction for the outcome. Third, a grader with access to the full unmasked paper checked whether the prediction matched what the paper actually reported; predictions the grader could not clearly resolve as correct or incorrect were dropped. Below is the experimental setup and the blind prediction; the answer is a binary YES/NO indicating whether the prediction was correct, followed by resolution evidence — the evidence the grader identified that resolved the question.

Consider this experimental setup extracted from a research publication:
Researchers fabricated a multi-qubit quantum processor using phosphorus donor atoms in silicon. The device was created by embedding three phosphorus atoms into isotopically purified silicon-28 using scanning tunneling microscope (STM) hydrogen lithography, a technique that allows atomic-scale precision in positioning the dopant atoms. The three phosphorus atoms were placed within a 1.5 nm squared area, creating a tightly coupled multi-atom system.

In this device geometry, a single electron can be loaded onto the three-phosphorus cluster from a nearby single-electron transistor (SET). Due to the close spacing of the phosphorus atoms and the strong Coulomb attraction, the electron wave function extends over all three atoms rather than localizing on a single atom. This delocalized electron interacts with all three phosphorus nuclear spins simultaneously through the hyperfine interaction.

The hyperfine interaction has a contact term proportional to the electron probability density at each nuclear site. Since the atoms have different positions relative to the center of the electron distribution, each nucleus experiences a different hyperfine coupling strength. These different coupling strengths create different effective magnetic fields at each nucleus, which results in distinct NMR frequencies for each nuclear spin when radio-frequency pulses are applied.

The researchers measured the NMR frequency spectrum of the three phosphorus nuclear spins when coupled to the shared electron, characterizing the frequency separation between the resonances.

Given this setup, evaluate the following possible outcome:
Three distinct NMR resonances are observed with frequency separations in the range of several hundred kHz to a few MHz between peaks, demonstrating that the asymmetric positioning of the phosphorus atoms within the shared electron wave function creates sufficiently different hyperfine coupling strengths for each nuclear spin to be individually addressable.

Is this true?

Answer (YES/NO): NO